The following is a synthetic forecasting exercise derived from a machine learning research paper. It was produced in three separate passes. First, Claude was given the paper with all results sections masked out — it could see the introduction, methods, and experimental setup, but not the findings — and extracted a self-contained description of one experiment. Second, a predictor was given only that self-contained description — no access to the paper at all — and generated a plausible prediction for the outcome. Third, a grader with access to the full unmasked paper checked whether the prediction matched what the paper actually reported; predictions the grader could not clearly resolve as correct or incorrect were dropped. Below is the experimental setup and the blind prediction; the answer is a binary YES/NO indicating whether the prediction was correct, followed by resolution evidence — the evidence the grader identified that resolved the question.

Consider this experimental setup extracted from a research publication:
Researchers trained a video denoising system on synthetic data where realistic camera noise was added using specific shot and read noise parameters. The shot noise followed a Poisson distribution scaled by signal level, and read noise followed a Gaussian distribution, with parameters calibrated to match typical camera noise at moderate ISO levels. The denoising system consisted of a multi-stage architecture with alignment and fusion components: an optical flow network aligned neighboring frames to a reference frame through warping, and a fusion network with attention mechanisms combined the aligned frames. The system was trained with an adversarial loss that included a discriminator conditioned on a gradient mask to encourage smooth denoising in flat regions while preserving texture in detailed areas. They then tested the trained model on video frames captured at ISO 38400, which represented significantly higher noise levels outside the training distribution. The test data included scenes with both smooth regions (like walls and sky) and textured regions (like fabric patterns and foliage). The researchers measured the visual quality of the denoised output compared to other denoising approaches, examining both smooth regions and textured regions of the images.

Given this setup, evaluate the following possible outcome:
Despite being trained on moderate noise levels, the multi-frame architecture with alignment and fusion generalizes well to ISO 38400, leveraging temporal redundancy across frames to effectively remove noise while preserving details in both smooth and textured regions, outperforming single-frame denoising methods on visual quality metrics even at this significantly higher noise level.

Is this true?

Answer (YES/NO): NO